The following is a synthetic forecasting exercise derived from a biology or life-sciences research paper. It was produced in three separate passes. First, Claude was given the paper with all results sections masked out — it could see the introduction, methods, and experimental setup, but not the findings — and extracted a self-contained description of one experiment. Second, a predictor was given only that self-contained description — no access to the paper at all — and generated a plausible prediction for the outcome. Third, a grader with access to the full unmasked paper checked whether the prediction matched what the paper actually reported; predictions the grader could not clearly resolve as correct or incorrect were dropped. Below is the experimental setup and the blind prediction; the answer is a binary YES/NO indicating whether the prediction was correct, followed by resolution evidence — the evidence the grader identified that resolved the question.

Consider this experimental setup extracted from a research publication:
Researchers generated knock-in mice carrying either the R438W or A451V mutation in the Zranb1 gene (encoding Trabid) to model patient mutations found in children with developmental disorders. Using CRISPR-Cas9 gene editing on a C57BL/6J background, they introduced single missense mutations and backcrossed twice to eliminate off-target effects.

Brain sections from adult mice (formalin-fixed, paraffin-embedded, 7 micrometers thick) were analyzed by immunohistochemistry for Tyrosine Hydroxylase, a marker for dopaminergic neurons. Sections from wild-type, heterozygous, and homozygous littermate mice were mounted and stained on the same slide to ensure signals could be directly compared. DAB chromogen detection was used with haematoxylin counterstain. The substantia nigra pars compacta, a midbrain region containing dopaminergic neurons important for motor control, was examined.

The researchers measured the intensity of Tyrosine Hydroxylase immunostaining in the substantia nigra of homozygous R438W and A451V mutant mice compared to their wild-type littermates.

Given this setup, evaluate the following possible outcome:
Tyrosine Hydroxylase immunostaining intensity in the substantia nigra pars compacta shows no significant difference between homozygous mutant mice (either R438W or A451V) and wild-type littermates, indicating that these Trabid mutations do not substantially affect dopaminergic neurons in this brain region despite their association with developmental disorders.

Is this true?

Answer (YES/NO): NO